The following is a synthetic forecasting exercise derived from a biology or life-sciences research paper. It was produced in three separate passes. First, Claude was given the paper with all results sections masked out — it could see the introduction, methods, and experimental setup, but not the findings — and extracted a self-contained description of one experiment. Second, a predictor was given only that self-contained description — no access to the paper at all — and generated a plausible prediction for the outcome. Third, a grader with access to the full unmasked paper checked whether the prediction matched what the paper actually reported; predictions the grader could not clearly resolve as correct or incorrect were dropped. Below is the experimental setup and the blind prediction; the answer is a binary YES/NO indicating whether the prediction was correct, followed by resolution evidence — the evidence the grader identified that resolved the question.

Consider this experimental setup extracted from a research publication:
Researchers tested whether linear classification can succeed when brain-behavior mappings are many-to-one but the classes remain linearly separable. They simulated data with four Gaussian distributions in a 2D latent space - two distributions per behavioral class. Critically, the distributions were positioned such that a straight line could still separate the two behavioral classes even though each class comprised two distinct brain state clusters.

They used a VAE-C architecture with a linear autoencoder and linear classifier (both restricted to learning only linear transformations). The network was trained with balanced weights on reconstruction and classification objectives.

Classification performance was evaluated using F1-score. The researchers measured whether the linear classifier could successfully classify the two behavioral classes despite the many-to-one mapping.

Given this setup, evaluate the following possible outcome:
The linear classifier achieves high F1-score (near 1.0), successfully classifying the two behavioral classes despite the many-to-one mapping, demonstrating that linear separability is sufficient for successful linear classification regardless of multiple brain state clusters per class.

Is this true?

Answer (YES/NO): YES